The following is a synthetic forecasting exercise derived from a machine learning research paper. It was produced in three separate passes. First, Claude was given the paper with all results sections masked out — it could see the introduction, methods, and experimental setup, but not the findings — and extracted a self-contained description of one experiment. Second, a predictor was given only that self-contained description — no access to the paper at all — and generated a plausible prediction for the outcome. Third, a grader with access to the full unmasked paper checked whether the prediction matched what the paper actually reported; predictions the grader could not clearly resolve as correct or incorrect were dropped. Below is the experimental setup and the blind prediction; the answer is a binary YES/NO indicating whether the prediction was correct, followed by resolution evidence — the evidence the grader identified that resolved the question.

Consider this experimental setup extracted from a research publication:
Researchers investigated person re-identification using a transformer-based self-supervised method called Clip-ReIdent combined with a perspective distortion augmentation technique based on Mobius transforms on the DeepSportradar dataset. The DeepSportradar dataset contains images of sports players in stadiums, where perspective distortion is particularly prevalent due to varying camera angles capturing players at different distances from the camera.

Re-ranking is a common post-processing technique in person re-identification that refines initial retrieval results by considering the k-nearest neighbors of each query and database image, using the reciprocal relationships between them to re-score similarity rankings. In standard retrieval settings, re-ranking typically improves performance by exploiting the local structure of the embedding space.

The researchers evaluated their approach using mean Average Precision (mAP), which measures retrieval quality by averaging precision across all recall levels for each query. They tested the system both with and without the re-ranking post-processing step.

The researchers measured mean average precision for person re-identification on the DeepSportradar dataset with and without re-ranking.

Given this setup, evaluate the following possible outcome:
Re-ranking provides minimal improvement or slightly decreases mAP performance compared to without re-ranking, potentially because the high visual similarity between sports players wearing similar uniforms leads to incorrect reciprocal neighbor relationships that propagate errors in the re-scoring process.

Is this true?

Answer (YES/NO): NO